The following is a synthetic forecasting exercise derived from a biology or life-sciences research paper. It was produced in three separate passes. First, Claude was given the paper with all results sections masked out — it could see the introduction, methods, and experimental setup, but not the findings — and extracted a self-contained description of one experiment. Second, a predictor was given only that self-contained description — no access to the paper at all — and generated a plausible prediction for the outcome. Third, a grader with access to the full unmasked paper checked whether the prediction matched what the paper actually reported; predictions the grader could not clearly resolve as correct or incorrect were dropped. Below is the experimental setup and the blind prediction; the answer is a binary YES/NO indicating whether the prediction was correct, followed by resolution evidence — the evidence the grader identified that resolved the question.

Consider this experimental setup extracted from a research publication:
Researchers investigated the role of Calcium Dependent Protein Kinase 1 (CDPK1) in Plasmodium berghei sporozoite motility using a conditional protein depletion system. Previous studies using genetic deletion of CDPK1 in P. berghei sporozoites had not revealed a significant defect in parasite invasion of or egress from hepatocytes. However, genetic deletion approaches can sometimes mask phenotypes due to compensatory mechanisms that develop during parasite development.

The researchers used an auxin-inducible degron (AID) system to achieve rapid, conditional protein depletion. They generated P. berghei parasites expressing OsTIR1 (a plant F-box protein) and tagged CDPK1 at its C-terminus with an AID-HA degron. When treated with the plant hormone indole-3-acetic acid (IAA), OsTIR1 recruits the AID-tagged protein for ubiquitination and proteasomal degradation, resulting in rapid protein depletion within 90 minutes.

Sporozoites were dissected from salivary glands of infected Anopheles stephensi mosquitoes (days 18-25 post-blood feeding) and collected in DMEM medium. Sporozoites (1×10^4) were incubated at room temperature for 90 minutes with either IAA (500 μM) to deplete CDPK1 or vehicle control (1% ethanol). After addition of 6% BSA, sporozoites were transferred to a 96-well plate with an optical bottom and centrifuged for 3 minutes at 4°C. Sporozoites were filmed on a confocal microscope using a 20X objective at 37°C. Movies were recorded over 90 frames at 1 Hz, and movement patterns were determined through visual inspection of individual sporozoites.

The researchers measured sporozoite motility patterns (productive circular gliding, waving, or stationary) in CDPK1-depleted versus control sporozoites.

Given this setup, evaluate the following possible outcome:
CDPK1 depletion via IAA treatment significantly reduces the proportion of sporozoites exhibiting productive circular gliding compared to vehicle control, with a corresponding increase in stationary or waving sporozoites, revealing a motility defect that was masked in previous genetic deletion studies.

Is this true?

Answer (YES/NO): YES